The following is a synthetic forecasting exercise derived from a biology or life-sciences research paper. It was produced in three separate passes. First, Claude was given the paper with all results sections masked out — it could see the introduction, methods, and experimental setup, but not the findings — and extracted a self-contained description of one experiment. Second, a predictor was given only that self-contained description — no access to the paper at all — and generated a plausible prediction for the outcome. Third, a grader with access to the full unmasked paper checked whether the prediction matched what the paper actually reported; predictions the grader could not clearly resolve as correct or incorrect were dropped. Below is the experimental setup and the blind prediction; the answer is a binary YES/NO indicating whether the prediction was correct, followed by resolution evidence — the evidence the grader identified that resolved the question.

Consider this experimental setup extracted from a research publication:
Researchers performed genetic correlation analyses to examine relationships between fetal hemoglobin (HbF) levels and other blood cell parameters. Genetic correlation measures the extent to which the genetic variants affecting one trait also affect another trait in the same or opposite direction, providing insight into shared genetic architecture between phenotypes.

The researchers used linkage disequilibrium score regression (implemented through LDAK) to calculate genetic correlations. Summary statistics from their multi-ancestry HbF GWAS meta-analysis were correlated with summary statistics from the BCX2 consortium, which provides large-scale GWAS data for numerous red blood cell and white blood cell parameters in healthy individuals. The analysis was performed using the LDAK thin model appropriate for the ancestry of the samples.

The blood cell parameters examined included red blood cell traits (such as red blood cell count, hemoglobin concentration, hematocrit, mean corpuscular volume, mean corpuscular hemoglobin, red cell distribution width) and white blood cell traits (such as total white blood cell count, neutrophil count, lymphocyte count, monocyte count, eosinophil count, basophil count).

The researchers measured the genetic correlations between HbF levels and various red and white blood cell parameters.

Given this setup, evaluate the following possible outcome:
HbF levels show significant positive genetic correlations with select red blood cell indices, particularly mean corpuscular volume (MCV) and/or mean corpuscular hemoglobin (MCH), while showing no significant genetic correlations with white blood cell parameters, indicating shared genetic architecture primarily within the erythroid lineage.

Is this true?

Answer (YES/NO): NO